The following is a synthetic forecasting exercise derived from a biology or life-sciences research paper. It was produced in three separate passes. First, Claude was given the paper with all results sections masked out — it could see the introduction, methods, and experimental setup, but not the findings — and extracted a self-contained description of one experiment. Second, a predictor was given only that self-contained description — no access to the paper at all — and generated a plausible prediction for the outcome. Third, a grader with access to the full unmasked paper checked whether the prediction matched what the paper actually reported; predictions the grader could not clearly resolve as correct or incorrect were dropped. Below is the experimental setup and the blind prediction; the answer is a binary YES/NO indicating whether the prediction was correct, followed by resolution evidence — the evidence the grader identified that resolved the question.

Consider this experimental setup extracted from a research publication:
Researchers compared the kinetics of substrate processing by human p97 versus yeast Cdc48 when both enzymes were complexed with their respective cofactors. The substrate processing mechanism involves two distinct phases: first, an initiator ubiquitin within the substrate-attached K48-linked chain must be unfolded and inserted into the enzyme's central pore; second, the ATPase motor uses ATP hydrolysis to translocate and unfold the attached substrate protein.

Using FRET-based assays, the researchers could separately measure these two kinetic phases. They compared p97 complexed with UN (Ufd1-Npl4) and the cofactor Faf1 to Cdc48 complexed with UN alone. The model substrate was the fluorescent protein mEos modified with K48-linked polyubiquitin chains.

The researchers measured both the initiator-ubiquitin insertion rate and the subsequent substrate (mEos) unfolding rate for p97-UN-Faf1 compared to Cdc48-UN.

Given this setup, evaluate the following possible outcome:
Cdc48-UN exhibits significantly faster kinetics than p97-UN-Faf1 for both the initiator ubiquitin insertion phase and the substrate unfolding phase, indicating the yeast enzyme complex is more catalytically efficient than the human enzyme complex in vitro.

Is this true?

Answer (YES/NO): NO